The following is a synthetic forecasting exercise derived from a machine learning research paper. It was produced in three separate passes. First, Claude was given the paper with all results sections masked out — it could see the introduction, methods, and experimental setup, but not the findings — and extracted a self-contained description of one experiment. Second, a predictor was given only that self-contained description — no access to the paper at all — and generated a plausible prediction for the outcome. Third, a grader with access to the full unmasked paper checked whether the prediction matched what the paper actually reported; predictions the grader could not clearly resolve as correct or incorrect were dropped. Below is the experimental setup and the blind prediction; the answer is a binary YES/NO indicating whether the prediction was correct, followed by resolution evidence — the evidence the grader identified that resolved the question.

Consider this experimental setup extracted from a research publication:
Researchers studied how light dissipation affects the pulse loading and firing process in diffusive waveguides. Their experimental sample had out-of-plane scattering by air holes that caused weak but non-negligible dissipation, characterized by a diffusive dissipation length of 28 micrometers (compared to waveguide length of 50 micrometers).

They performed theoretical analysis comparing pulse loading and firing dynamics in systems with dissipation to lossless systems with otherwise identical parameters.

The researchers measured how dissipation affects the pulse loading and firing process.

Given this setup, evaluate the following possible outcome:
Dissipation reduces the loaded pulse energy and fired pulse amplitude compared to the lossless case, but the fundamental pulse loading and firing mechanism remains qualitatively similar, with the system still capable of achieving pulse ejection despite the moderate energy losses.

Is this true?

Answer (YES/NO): YES